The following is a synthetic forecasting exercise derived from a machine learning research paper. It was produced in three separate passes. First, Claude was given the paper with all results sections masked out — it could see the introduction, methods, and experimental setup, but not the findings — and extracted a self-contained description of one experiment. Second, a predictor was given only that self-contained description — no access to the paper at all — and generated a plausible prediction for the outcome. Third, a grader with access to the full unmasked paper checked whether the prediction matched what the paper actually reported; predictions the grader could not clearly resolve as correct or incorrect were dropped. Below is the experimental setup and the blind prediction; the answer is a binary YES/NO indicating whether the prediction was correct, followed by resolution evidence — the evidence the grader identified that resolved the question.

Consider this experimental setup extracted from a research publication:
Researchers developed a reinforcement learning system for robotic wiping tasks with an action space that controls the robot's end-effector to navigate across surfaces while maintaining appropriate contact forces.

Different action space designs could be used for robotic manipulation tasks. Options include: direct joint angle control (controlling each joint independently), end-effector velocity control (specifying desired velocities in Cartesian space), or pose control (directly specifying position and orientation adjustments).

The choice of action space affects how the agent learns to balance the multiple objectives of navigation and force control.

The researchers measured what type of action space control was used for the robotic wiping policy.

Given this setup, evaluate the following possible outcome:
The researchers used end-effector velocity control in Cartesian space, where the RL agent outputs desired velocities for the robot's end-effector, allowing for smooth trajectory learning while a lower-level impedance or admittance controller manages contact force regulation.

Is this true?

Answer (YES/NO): NO